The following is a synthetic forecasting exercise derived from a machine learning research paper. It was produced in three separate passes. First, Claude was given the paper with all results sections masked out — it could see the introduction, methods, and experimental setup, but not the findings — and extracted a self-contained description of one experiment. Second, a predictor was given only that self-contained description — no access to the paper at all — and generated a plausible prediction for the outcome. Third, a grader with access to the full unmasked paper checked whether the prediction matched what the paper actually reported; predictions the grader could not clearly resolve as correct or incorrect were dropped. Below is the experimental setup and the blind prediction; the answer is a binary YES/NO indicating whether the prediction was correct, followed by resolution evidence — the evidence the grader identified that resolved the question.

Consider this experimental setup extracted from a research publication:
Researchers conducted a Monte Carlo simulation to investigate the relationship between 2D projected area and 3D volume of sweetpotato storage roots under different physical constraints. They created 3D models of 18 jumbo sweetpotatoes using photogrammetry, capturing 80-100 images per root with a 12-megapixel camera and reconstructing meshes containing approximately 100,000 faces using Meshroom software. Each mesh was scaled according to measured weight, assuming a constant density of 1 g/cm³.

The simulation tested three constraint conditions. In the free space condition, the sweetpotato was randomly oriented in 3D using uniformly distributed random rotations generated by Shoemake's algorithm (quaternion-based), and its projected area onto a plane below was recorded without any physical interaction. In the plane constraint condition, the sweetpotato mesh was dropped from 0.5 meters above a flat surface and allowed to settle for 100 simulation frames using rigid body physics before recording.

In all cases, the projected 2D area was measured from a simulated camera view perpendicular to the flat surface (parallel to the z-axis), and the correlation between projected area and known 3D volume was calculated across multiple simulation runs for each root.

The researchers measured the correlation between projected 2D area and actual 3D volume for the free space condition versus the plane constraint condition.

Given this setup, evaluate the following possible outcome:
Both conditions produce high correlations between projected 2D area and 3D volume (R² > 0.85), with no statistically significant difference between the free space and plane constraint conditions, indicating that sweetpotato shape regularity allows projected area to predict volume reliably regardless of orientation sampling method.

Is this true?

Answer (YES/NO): NO